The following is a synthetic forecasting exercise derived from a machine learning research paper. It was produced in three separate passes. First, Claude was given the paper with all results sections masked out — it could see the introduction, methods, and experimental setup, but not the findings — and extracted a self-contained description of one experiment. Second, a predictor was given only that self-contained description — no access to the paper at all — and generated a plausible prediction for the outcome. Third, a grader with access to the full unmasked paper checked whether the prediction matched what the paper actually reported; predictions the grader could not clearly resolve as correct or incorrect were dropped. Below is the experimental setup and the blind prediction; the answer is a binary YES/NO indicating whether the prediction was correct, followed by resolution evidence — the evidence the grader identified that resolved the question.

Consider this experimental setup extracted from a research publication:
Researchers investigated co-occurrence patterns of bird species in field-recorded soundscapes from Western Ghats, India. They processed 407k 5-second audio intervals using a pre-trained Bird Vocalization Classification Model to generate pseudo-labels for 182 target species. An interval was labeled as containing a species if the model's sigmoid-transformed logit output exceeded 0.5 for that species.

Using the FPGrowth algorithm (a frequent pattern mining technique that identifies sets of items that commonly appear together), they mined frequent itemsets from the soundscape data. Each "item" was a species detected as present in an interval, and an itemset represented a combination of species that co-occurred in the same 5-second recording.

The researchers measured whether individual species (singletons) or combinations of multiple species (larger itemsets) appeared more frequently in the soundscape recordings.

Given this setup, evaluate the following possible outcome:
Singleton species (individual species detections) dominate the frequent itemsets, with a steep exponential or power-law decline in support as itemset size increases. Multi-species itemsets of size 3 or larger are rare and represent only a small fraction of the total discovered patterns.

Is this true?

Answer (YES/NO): NO